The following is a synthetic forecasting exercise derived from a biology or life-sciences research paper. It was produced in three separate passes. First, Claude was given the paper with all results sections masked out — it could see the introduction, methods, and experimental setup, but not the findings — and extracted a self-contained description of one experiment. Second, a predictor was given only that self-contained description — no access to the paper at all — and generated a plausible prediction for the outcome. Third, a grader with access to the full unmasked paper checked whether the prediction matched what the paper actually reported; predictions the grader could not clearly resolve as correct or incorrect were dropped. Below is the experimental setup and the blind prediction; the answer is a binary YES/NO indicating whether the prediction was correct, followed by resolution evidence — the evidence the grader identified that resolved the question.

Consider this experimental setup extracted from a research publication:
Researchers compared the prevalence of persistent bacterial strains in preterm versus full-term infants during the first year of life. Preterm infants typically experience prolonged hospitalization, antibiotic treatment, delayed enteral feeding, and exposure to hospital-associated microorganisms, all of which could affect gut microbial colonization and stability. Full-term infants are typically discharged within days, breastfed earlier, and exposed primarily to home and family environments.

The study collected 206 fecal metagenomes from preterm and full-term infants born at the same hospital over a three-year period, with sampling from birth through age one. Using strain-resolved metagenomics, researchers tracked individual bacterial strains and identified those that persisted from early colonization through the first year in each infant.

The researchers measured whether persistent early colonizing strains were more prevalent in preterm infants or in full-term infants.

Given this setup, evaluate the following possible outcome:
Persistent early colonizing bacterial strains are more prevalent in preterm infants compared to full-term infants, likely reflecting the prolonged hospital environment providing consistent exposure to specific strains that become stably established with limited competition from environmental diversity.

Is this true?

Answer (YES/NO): NO